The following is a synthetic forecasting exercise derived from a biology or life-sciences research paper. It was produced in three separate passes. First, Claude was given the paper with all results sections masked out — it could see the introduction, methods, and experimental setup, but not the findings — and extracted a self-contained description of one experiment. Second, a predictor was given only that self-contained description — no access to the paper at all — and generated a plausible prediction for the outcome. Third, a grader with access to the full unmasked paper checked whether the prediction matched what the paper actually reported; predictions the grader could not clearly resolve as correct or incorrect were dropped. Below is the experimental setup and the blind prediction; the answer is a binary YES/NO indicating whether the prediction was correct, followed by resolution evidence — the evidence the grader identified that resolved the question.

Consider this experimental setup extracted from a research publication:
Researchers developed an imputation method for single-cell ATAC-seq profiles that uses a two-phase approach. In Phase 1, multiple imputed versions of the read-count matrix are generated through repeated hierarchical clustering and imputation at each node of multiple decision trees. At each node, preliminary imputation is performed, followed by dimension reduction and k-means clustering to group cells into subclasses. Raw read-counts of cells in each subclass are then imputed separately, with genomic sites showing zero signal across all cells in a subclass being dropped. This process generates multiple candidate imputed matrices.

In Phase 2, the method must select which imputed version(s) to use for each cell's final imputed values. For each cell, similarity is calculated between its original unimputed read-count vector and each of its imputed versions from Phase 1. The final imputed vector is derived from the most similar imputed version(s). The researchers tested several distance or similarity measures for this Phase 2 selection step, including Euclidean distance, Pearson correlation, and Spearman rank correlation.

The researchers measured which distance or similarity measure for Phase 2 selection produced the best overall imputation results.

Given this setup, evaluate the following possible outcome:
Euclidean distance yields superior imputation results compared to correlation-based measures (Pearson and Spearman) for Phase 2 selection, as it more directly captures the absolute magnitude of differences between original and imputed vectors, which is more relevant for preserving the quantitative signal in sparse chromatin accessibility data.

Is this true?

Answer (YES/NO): NO